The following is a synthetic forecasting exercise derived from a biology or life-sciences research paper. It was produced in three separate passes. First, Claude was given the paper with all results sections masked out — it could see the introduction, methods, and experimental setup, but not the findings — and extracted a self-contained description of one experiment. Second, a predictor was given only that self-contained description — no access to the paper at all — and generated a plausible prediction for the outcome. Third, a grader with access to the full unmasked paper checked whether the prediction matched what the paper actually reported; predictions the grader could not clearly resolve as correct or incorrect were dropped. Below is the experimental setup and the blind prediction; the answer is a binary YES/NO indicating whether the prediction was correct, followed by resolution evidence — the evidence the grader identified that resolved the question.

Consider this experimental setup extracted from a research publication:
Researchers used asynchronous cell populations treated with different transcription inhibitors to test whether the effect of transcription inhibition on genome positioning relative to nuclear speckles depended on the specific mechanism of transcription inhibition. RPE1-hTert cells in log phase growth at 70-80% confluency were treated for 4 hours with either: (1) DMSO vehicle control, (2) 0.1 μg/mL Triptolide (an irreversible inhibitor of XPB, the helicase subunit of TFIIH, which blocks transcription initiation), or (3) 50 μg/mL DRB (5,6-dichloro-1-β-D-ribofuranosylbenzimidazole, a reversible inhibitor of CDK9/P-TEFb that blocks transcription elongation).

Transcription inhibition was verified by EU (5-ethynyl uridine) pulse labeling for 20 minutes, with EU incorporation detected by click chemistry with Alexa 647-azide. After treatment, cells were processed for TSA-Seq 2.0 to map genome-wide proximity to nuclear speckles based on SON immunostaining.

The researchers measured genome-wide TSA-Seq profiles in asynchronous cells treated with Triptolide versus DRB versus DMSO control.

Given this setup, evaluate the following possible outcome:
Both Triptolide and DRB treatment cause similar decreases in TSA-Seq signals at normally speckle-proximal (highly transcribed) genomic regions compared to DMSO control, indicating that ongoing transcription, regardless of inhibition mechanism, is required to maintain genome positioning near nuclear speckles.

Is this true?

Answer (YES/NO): NO